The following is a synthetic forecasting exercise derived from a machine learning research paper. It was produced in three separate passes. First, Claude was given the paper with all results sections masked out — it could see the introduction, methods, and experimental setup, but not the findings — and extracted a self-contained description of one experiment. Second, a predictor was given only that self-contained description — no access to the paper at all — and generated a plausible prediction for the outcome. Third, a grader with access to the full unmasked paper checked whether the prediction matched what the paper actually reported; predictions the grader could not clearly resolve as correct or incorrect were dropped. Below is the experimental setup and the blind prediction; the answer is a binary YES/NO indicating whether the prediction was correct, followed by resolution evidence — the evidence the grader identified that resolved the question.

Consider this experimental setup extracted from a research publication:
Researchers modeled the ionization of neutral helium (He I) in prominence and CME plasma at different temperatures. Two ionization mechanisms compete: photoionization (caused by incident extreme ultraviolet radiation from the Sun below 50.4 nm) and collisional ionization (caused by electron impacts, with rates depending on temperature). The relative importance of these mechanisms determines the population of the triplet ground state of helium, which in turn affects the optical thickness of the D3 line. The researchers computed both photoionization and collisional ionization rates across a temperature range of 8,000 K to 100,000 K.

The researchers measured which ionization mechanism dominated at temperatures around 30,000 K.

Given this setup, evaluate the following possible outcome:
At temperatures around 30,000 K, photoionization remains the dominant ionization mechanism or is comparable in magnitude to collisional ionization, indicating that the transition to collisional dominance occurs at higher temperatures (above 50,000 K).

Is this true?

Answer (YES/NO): NO